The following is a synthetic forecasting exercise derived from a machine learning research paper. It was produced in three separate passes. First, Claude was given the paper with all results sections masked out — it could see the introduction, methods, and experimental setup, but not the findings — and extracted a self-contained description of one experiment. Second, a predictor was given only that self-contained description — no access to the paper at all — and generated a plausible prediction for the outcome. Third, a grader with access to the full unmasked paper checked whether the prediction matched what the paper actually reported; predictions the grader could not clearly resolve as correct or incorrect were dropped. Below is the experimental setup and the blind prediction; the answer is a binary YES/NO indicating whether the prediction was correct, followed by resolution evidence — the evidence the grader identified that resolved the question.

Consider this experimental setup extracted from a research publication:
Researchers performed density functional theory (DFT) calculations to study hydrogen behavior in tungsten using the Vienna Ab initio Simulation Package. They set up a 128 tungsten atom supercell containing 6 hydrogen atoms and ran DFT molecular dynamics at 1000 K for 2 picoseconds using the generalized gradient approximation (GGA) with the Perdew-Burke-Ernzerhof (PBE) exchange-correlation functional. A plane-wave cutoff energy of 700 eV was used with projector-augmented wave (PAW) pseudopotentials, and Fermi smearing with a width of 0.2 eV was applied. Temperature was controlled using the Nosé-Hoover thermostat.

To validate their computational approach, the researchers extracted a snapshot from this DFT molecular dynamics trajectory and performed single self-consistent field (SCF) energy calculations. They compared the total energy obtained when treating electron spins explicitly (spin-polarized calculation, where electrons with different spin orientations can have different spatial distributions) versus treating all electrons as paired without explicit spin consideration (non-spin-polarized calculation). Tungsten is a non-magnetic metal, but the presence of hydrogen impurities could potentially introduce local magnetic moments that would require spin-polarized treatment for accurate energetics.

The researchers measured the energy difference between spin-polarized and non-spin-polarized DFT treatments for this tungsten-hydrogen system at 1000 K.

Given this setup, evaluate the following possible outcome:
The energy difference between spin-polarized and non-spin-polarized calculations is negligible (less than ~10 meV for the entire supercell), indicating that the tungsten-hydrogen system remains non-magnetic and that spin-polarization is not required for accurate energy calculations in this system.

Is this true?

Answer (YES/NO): YES